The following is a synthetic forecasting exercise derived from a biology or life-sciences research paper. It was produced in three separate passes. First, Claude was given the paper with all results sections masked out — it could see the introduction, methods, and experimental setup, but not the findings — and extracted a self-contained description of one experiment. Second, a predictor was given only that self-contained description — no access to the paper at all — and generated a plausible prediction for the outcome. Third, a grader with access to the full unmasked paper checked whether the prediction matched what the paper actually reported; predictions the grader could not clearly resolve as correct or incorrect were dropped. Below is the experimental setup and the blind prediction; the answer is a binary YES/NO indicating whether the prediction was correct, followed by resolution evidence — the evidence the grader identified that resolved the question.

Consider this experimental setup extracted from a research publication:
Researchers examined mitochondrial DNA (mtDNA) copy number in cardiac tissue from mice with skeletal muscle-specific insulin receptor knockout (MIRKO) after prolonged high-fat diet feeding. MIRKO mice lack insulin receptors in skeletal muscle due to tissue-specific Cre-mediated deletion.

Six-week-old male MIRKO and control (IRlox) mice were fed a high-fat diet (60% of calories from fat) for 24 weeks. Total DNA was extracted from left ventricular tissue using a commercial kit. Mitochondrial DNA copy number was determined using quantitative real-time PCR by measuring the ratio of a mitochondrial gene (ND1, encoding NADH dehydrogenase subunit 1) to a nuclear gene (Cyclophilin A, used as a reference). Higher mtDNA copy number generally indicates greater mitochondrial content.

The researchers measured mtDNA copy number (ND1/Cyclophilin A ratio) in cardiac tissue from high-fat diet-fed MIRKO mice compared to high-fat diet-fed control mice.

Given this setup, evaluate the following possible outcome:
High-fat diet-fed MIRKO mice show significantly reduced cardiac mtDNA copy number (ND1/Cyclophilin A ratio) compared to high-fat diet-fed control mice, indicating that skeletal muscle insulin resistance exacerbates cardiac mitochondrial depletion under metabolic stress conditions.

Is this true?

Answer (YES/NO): NO